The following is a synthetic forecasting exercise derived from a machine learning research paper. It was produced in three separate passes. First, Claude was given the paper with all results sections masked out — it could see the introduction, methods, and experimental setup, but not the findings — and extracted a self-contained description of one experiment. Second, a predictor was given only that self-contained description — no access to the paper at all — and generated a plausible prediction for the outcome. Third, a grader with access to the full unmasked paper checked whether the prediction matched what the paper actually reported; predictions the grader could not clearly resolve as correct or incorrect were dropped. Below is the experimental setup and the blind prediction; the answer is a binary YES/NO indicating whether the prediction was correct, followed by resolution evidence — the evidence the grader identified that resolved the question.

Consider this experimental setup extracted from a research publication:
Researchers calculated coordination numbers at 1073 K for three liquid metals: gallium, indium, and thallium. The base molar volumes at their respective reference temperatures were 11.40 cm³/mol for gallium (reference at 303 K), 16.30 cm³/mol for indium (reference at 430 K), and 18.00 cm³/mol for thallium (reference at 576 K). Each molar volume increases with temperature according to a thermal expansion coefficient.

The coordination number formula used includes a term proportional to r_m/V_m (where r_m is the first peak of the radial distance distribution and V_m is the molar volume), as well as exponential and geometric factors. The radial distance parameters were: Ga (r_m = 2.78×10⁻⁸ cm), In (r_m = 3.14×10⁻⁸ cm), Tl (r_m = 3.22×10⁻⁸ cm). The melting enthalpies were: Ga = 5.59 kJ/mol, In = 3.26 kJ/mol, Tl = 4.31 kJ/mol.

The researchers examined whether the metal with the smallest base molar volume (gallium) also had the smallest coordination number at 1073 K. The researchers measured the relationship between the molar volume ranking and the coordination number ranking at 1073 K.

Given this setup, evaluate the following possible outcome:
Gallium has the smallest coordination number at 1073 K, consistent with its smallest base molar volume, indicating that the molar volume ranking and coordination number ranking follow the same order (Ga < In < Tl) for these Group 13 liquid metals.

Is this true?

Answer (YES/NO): NO